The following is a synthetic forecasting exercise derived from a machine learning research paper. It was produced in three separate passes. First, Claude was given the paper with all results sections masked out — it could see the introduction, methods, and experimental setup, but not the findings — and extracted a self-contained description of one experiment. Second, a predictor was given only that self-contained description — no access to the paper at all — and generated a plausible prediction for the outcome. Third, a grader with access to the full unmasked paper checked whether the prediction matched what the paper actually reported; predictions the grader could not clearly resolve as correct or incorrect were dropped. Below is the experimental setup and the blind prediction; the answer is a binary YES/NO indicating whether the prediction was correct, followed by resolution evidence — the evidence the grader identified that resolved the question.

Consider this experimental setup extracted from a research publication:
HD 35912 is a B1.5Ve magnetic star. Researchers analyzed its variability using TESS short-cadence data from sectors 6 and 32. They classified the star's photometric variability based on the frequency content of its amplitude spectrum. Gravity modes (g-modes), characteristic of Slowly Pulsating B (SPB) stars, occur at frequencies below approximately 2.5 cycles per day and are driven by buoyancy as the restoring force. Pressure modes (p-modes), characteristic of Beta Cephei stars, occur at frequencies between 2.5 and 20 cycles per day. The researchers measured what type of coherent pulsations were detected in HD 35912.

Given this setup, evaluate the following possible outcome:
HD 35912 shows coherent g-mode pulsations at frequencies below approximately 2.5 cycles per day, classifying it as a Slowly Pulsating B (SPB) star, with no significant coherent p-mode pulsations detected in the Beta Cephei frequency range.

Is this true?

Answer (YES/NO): YES